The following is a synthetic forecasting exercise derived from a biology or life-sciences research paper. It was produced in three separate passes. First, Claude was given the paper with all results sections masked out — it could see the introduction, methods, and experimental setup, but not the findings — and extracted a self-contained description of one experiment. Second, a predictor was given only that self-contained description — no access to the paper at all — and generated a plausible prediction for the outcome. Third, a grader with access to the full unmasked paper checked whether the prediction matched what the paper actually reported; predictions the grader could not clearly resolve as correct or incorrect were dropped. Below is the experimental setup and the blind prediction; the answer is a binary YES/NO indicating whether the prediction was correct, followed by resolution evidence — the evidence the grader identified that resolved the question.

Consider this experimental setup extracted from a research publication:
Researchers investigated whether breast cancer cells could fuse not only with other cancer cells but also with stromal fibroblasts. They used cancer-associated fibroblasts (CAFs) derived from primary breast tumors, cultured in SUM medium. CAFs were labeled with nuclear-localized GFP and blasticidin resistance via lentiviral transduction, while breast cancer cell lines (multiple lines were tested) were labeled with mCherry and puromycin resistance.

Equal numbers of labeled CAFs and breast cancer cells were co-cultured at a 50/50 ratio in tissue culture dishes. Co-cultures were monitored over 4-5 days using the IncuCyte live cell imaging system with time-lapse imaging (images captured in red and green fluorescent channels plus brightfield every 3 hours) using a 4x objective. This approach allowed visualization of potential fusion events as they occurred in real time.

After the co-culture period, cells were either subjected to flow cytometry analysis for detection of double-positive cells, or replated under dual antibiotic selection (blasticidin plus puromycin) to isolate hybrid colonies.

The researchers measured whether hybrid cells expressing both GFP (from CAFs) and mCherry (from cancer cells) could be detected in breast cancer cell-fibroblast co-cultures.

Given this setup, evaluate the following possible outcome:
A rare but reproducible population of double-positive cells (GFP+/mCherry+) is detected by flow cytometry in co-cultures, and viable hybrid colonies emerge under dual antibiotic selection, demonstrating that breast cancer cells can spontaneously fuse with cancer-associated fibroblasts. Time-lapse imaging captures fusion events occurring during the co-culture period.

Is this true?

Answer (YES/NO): NO